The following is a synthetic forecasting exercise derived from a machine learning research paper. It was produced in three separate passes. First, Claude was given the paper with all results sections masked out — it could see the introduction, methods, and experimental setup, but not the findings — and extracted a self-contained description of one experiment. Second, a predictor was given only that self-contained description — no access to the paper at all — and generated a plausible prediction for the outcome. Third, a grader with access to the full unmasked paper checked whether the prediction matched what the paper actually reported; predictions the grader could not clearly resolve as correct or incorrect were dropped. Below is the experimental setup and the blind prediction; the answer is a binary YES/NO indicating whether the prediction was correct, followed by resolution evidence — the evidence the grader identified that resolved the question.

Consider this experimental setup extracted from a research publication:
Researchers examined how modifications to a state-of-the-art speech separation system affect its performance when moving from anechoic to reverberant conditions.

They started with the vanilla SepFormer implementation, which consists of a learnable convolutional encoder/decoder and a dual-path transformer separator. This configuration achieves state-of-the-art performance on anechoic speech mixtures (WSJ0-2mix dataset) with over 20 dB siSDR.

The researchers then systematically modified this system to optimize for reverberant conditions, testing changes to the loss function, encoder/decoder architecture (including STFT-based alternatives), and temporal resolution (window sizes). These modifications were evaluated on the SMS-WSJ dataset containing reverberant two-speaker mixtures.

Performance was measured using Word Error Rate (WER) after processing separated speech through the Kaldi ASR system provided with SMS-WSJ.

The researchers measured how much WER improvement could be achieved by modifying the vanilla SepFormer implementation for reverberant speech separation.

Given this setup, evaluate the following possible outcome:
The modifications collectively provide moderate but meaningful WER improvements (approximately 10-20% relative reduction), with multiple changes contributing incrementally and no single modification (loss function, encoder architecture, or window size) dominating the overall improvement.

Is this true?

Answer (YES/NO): NO